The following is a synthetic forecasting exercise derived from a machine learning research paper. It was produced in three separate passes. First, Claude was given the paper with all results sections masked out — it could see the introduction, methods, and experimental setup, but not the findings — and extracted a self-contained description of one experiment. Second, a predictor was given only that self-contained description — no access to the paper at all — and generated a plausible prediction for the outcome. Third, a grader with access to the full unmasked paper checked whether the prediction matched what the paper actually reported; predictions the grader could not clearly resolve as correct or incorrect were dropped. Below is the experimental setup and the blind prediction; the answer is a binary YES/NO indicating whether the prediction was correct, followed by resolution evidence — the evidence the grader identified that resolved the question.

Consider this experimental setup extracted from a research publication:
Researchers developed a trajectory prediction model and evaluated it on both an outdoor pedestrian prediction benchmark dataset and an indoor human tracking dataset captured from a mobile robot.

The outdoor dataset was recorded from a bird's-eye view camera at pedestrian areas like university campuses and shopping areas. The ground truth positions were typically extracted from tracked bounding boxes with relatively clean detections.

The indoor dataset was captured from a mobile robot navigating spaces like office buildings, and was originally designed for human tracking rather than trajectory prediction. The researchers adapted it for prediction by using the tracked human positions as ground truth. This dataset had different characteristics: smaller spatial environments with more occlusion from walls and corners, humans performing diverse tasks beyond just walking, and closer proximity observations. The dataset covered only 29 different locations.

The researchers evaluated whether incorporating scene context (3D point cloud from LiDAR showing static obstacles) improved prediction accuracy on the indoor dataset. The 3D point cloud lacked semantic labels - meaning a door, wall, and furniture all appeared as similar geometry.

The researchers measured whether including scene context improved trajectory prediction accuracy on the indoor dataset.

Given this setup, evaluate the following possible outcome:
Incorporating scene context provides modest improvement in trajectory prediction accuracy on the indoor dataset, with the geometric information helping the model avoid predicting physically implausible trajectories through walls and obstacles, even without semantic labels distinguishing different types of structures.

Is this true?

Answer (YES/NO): NO